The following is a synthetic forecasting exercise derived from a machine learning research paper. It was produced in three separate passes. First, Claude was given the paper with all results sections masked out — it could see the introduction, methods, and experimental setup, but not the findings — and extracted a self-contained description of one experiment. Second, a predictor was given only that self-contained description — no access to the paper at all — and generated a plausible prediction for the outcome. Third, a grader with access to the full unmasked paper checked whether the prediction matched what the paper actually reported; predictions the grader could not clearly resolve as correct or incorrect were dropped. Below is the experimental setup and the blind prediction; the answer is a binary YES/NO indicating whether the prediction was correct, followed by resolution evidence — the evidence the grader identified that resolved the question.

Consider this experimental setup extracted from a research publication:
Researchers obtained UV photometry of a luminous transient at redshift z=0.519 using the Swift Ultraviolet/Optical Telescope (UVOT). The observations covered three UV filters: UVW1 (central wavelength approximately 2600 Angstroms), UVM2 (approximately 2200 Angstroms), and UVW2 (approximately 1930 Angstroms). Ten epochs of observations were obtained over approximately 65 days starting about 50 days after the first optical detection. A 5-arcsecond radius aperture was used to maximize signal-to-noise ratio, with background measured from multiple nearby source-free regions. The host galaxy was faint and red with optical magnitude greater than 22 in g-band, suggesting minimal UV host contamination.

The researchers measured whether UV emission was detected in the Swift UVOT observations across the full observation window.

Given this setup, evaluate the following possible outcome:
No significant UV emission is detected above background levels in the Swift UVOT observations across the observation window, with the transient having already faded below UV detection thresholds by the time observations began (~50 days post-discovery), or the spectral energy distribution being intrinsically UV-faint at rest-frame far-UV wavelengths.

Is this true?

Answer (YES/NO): NO